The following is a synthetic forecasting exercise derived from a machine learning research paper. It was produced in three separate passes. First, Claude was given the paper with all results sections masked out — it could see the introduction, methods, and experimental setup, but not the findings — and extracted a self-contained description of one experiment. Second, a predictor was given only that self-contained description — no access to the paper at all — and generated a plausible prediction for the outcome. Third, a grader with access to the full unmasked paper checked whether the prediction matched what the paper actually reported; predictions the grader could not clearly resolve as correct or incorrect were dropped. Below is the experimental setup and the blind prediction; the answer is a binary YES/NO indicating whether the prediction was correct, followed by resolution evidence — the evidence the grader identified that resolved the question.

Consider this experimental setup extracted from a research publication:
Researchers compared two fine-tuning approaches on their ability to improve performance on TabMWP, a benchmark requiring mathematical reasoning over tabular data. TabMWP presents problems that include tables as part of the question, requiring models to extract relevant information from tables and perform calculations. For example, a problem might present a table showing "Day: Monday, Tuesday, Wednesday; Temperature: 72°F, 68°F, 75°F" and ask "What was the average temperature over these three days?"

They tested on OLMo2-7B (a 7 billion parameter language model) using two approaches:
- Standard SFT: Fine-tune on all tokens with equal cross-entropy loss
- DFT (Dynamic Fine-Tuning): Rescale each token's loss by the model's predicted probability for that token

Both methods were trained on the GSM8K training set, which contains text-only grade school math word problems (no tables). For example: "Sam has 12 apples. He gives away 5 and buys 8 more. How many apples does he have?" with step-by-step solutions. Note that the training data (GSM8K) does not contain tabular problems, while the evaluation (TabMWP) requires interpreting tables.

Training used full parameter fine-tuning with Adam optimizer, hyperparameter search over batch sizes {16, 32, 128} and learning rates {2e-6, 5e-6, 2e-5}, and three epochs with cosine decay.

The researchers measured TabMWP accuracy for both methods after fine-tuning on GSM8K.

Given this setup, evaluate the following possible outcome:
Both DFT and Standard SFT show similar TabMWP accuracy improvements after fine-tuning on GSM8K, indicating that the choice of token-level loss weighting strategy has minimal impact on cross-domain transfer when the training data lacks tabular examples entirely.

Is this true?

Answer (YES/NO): NO